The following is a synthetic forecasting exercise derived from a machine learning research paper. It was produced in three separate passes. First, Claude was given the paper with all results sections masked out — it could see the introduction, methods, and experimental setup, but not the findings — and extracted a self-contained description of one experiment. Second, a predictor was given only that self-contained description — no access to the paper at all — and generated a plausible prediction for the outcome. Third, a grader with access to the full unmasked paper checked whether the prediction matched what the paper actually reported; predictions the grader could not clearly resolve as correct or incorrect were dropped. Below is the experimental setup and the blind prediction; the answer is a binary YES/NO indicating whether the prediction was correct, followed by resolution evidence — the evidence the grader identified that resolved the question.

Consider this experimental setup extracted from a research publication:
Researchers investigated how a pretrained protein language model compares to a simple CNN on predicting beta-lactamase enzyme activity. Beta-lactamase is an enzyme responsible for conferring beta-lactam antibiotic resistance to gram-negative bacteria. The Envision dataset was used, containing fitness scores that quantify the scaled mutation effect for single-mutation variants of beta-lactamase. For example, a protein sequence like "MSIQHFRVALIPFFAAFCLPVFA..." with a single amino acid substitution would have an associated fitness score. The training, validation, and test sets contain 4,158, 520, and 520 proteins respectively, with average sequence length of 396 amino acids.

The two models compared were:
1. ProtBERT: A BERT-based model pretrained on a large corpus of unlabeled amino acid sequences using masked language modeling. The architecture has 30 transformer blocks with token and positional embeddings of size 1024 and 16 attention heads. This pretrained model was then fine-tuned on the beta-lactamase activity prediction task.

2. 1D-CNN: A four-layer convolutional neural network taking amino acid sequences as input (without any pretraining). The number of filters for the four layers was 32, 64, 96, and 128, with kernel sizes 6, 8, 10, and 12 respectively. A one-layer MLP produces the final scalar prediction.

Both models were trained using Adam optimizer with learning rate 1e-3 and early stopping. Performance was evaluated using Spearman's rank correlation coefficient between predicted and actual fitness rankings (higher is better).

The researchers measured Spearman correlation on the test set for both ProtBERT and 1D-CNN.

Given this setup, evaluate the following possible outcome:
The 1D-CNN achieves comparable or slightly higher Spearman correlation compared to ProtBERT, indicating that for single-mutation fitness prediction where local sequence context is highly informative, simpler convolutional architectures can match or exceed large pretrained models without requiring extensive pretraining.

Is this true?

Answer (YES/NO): YES